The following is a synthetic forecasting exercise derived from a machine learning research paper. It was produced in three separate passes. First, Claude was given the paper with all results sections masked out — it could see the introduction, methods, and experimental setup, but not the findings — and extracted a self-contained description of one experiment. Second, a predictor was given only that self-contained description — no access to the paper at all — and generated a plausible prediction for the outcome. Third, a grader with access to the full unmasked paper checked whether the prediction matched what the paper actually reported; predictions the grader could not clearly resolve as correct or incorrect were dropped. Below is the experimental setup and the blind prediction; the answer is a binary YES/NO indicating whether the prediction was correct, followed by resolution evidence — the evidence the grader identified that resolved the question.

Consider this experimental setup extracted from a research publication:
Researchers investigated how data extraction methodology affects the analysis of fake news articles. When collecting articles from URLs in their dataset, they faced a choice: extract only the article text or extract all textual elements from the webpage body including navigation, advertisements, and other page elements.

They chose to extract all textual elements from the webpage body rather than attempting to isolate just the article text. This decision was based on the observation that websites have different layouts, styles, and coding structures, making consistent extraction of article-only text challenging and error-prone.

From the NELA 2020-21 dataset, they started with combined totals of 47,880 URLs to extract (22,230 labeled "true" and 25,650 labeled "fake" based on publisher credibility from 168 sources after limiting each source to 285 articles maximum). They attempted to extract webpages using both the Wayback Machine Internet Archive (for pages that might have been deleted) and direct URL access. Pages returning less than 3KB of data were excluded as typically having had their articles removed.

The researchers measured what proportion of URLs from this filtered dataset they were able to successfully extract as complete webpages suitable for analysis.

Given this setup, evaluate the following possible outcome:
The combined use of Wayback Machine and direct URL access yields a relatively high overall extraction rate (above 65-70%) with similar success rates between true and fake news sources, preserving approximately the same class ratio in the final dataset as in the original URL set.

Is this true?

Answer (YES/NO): NO